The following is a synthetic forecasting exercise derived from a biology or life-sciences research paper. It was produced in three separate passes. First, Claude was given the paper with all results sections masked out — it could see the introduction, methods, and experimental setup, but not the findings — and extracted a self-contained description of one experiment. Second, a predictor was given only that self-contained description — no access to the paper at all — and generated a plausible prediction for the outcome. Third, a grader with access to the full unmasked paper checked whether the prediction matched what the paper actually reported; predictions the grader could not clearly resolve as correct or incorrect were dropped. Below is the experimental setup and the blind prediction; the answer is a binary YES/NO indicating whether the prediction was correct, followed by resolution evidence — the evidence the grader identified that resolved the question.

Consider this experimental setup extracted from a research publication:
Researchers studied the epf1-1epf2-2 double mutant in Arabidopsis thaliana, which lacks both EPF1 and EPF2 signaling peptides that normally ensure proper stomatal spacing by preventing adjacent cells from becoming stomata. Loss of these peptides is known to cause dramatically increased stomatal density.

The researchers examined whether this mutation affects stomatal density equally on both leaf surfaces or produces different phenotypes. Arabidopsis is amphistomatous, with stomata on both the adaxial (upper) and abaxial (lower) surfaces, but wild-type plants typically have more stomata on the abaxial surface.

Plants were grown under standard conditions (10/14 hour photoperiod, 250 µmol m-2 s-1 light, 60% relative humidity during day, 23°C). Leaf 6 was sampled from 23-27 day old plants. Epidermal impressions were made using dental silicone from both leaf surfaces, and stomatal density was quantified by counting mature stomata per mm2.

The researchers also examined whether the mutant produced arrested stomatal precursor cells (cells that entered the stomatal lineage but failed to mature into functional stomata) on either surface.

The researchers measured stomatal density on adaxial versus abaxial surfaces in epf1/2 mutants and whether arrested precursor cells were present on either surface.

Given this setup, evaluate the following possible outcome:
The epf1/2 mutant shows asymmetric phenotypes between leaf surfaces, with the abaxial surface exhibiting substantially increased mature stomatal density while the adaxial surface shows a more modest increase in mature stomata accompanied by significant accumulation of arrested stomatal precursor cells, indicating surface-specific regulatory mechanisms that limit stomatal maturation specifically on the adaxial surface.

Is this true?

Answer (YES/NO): NO